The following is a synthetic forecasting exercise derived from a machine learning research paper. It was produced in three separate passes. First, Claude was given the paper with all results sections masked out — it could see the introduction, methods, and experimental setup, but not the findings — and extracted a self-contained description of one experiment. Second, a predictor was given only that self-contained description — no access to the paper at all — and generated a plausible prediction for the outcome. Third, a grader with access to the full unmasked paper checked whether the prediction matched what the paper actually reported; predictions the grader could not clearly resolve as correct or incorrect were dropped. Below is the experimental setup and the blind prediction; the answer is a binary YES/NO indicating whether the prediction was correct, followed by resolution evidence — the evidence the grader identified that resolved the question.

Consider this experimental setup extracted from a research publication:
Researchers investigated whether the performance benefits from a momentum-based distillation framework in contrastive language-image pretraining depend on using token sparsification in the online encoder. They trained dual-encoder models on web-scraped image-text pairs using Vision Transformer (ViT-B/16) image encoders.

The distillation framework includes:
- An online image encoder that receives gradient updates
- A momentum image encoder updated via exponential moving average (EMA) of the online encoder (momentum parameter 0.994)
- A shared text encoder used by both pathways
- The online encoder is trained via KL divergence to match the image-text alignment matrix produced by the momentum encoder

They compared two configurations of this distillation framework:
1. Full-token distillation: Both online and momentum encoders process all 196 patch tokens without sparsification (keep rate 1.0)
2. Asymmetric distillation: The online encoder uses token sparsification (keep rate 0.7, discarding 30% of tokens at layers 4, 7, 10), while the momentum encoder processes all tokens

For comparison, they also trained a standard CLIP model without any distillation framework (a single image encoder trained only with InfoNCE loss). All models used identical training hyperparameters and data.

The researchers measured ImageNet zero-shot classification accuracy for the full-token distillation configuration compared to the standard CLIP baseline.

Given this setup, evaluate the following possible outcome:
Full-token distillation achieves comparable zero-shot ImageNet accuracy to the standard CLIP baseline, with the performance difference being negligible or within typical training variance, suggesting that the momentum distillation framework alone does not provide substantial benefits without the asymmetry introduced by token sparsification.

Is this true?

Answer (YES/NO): NO